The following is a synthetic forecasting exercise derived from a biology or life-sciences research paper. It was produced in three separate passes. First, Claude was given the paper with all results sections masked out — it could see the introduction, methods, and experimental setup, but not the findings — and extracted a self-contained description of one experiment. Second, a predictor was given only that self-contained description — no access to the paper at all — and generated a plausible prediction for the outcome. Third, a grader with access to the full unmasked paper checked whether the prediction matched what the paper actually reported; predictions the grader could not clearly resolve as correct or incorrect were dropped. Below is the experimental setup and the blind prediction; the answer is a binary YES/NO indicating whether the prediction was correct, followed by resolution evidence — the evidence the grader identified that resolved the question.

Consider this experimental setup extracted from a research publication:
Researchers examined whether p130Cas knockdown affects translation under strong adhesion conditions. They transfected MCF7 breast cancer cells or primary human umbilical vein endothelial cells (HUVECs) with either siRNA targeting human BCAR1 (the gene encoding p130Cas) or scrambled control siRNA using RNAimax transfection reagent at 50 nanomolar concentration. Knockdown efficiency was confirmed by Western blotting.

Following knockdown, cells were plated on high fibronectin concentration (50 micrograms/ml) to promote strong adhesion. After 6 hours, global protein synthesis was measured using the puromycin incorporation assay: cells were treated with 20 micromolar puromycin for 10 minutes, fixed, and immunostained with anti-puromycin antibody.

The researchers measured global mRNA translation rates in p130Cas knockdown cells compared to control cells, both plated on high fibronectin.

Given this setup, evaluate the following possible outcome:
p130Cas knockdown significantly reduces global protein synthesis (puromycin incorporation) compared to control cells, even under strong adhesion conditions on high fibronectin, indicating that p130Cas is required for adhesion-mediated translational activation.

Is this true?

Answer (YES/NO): NO